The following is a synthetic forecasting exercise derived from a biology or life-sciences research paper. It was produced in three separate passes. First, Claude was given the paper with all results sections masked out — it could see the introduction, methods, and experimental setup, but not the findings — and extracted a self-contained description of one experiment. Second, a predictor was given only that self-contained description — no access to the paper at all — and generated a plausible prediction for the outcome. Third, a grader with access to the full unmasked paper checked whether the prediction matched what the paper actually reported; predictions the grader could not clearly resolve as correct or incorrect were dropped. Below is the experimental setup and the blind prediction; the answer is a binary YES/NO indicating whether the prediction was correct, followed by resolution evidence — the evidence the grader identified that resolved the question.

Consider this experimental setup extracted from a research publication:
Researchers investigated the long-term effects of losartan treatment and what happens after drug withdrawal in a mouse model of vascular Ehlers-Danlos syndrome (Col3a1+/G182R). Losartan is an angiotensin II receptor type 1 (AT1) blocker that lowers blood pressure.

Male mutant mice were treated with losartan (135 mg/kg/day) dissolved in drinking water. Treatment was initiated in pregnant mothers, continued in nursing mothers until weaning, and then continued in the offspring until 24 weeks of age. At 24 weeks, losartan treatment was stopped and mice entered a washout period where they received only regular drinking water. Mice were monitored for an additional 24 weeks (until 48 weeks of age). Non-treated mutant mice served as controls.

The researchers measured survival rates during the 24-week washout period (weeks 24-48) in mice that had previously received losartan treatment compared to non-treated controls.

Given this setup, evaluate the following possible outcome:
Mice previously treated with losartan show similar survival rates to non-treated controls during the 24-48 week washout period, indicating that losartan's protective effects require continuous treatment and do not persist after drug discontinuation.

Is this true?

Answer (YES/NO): YES